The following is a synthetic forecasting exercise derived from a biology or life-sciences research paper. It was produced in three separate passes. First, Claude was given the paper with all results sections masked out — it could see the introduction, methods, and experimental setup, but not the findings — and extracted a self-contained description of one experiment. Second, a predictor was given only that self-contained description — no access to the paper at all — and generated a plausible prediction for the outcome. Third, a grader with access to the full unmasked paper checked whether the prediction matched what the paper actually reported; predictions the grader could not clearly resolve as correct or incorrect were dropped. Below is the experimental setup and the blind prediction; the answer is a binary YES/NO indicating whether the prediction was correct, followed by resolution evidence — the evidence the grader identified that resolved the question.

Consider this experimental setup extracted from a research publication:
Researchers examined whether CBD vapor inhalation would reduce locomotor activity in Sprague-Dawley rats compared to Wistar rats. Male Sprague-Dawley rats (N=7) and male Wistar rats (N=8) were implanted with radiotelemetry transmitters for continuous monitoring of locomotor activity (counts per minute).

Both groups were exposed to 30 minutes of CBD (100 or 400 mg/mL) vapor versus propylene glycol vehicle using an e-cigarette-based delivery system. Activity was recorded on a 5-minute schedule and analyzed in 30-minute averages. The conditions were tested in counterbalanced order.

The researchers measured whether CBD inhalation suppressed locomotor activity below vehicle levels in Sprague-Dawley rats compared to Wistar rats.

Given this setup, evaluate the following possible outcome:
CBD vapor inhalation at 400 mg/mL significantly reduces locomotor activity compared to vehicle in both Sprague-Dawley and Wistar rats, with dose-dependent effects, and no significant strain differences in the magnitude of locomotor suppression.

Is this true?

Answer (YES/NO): NO